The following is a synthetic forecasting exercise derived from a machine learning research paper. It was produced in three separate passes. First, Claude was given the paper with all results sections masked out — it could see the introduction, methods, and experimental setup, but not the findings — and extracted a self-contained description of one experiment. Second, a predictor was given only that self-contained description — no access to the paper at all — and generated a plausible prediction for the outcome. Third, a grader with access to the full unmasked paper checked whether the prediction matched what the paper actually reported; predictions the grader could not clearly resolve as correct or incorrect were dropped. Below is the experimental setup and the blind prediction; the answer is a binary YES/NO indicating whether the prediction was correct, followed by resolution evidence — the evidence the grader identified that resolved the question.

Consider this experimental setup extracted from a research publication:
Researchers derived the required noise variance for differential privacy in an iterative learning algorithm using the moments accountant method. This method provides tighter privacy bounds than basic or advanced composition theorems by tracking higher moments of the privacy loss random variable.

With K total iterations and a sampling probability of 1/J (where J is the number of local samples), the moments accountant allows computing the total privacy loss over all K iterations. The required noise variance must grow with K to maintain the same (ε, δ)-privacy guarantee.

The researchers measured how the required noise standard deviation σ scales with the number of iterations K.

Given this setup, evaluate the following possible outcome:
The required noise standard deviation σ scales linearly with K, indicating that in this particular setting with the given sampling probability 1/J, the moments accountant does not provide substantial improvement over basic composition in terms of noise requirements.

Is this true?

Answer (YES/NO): NO